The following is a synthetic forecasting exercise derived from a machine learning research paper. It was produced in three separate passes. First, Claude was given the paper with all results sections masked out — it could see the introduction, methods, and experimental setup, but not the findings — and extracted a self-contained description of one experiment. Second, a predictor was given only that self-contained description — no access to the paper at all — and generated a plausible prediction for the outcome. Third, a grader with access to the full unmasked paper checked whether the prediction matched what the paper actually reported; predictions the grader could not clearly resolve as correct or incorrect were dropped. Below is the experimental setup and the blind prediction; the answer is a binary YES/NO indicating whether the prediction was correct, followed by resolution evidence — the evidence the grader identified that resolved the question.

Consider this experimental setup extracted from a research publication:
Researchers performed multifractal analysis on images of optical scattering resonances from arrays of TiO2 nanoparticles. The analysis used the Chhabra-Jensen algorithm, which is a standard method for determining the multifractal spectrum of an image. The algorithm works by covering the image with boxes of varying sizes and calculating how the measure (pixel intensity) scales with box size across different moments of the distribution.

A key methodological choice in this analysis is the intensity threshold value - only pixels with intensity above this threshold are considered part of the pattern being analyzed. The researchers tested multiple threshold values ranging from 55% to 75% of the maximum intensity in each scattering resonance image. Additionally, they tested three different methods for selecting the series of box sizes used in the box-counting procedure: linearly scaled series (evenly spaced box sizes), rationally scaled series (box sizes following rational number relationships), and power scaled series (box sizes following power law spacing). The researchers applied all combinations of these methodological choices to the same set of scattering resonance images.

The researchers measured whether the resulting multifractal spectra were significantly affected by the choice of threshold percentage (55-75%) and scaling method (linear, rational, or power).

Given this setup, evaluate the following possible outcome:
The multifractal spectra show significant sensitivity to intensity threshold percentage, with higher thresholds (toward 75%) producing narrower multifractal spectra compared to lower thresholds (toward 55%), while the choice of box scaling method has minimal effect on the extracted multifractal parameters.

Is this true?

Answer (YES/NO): NO